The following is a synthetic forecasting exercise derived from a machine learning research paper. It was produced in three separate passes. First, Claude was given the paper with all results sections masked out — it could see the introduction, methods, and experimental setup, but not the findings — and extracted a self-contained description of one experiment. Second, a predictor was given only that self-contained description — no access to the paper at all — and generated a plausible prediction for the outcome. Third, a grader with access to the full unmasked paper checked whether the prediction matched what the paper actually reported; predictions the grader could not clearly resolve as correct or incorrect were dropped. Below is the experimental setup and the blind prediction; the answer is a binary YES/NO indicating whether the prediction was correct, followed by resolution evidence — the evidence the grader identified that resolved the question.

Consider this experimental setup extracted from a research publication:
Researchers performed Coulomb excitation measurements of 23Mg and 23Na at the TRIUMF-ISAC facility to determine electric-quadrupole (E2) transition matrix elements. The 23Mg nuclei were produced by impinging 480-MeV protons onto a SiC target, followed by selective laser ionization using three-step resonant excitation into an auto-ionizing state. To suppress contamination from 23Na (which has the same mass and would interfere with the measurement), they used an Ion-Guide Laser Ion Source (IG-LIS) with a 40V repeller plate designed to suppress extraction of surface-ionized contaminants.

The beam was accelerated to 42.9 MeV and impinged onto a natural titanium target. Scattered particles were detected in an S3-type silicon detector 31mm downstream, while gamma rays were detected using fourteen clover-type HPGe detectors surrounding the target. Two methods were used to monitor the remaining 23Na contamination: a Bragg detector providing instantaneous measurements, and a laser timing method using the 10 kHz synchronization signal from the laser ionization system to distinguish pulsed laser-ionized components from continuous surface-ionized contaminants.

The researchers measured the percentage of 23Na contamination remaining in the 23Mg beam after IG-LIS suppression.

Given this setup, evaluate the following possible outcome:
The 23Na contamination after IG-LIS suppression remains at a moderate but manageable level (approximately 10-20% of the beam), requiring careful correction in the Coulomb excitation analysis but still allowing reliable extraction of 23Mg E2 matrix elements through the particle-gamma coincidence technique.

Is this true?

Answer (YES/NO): YES